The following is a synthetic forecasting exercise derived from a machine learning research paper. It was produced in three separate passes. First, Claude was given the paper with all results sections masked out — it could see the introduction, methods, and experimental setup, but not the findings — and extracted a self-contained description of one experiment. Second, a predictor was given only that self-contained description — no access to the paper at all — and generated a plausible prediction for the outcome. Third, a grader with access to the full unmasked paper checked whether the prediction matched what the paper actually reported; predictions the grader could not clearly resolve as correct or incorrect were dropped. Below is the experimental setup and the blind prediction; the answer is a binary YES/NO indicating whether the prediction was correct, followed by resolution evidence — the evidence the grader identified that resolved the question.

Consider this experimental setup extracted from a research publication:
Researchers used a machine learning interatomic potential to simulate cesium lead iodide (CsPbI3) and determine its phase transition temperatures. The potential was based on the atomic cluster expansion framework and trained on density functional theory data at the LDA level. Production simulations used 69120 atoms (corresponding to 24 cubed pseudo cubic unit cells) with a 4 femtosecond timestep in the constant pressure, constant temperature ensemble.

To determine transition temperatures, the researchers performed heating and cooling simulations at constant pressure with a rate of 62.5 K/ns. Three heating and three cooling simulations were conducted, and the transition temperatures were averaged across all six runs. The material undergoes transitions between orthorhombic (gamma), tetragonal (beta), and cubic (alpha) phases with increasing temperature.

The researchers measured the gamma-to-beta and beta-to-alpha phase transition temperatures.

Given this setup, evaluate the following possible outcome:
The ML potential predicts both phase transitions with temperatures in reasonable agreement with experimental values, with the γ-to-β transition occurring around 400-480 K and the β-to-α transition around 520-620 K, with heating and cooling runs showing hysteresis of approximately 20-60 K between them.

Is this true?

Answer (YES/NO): NO